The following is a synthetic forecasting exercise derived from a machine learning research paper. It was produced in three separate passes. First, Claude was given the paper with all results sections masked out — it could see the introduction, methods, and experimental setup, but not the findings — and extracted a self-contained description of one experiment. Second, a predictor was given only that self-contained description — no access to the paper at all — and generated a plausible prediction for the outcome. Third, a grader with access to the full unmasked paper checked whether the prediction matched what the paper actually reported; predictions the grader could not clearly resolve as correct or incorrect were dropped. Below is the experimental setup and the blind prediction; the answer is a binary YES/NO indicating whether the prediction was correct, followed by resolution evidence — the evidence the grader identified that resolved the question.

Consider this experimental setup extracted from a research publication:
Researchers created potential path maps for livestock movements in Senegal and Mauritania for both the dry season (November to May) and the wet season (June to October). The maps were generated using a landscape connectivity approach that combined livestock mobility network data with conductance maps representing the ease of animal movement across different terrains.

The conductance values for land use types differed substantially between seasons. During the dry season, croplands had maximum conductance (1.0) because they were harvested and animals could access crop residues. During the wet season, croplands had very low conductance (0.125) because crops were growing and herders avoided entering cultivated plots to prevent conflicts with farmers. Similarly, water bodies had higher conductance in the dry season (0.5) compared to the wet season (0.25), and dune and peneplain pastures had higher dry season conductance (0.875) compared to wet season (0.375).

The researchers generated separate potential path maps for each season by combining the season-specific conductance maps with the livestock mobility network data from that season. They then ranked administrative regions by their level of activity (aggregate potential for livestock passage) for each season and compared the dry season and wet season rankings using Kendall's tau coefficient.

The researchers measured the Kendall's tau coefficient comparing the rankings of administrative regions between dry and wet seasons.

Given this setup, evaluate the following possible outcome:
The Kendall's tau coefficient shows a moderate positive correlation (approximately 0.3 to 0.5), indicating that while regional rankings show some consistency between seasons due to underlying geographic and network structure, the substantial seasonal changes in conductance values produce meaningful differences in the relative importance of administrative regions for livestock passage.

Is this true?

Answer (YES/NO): NO